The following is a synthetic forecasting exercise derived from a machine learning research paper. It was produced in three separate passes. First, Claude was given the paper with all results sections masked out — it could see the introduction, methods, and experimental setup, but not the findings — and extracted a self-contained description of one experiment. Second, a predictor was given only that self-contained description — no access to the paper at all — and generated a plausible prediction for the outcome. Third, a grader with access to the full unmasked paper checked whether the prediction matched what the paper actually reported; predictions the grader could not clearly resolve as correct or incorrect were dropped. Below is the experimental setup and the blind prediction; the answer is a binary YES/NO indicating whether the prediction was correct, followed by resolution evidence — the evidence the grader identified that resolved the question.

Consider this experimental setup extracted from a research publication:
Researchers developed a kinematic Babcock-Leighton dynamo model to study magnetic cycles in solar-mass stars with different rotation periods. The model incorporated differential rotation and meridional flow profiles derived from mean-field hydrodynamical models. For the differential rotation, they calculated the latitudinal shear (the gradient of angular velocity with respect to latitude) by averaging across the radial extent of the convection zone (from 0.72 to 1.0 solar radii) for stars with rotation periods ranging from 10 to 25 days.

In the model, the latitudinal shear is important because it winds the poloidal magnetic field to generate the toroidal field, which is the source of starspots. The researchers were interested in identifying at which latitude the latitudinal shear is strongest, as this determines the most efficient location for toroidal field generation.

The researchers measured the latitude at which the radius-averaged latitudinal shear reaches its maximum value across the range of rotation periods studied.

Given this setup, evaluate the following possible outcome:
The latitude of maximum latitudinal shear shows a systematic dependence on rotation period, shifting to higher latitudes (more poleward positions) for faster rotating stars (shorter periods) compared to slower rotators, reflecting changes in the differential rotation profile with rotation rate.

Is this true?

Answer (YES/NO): NO